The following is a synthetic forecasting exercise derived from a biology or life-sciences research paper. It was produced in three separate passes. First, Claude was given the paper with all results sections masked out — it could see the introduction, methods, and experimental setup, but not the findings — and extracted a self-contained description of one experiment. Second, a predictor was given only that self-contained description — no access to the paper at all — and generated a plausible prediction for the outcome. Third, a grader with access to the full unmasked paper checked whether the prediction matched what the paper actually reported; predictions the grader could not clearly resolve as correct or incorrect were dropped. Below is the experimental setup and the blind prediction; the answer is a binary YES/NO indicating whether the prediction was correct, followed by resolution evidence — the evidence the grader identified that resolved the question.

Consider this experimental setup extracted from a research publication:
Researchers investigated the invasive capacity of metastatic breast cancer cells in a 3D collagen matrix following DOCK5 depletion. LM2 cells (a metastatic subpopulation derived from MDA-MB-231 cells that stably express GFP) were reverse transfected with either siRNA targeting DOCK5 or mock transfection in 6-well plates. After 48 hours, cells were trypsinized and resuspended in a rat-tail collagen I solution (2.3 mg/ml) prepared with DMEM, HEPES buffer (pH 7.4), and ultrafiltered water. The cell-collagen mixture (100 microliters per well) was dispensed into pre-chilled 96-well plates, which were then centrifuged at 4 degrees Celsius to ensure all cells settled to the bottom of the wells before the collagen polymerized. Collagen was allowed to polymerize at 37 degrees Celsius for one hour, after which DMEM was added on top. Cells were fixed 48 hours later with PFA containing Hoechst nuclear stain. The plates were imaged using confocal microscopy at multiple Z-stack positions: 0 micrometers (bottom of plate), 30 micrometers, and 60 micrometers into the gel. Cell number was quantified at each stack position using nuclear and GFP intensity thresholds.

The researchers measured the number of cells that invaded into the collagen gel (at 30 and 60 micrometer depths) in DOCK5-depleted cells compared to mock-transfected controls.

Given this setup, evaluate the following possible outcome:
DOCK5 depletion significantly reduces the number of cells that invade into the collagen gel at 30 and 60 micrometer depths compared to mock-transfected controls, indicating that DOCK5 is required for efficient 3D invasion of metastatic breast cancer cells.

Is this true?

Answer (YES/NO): YES